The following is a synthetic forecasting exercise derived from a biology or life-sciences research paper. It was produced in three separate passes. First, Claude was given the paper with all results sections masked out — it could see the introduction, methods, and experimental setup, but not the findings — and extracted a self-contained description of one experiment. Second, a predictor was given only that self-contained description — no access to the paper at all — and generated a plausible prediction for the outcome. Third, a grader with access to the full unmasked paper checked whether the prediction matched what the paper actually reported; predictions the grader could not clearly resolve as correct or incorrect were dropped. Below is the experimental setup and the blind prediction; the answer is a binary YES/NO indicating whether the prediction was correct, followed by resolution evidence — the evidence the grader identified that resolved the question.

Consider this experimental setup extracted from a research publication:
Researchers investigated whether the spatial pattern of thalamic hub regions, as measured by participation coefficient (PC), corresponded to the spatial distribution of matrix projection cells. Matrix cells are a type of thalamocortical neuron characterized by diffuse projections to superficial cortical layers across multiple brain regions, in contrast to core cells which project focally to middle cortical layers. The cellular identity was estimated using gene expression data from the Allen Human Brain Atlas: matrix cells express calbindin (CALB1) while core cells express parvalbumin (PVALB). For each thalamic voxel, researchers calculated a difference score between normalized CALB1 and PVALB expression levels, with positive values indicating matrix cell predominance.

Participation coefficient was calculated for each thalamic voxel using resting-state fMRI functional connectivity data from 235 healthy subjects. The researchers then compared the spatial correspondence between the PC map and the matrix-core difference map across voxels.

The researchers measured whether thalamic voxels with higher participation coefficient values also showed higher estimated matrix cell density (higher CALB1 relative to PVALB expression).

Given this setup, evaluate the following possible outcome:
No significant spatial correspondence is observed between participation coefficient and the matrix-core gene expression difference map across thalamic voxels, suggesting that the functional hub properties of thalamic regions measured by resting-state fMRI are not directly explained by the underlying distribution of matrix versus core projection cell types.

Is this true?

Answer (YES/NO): NO